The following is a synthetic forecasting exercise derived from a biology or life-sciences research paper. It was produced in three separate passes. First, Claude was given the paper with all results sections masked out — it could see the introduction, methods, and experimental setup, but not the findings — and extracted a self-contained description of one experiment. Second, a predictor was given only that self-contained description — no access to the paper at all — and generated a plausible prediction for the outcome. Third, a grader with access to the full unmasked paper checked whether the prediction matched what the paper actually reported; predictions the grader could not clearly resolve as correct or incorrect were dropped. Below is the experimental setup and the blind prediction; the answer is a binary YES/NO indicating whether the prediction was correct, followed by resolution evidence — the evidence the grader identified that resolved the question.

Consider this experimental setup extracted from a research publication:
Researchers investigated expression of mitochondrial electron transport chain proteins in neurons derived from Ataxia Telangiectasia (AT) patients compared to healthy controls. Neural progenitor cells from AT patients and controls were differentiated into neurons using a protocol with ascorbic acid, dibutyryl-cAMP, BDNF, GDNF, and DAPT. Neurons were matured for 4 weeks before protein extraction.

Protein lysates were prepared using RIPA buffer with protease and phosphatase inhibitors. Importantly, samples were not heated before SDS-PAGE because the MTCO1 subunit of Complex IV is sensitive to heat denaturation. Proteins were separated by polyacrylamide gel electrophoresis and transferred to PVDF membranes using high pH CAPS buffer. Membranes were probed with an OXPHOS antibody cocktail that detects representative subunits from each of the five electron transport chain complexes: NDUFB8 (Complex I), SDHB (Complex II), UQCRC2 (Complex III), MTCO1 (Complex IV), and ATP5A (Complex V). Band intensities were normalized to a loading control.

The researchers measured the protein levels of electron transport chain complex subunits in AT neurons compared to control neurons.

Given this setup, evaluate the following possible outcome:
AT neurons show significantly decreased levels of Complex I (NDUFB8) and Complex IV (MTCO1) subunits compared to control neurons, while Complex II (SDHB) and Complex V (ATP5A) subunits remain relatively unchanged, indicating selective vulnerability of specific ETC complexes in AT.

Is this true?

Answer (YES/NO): NO